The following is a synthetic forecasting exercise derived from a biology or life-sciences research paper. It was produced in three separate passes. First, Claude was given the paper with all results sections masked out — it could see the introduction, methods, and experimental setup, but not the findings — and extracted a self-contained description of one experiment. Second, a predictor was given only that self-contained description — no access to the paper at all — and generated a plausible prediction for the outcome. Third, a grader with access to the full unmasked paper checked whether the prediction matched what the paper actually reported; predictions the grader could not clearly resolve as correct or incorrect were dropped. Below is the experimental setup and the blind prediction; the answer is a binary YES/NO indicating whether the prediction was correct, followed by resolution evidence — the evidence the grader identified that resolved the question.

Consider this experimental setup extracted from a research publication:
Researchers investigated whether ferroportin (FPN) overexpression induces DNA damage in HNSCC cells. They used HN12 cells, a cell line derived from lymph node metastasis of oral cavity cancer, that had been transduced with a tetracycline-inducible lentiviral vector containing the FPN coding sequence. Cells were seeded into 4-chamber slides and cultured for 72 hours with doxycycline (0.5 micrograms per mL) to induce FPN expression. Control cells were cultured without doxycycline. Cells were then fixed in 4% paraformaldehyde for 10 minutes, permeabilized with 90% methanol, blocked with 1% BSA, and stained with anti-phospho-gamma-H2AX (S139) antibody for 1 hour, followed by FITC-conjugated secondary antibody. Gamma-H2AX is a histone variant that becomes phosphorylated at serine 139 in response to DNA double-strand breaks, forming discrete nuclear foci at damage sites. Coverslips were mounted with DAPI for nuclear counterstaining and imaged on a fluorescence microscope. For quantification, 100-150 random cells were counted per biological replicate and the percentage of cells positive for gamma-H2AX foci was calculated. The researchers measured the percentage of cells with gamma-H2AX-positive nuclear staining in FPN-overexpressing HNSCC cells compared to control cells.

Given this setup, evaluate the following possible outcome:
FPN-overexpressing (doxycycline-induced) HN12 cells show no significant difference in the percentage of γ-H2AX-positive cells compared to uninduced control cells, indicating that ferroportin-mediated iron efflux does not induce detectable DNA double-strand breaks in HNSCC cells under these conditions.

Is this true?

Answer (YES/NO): NO